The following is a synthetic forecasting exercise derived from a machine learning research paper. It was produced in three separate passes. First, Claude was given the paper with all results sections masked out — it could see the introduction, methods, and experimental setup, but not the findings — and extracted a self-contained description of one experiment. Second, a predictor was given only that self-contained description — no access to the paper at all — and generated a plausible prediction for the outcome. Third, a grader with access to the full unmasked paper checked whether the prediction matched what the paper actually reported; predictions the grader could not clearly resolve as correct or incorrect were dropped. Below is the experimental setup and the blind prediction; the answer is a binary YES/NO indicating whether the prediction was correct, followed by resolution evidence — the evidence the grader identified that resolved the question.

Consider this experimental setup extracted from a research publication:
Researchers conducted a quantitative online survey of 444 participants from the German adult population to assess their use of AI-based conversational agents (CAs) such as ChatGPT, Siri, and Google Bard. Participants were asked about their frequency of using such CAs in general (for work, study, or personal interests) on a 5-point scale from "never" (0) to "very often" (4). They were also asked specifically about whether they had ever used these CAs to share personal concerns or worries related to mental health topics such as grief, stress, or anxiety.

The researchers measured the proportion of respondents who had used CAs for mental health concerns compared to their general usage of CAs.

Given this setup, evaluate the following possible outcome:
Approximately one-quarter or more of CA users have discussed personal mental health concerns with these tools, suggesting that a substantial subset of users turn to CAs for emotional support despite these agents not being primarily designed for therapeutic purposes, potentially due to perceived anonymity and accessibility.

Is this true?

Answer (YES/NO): YES